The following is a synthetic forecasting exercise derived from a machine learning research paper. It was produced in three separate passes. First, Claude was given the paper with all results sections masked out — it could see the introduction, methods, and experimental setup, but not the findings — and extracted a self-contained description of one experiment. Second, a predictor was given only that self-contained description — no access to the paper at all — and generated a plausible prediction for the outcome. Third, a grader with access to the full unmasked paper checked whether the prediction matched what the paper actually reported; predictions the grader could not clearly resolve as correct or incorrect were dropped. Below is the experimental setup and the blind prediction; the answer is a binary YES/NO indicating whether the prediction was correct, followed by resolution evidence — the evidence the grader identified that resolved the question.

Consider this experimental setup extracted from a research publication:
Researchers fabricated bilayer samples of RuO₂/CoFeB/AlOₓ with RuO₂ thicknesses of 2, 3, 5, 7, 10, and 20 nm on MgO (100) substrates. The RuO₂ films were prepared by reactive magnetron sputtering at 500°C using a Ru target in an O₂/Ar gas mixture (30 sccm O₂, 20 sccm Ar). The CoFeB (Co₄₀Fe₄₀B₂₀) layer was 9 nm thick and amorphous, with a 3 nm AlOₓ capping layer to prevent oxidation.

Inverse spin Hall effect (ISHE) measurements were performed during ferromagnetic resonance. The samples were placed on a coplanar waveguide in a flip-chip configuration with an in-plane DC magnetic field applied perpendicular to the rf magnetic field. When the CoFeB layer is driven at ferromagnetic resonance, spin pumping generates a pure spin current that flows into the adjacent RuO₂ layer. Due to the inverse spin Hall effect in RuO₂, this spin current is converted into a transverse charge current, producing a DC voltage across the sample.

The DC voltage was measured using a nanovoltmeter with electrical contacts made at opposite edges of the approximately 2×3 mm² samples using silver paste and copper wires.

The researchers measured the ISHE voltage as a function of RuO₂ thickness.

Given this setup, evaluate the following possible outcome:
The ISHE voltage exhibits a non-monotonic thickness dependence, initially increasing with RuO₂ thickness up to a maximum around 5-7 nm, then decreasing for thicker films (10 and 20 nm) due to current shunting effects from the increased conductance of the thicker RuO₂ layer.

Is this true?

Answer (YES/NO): NO